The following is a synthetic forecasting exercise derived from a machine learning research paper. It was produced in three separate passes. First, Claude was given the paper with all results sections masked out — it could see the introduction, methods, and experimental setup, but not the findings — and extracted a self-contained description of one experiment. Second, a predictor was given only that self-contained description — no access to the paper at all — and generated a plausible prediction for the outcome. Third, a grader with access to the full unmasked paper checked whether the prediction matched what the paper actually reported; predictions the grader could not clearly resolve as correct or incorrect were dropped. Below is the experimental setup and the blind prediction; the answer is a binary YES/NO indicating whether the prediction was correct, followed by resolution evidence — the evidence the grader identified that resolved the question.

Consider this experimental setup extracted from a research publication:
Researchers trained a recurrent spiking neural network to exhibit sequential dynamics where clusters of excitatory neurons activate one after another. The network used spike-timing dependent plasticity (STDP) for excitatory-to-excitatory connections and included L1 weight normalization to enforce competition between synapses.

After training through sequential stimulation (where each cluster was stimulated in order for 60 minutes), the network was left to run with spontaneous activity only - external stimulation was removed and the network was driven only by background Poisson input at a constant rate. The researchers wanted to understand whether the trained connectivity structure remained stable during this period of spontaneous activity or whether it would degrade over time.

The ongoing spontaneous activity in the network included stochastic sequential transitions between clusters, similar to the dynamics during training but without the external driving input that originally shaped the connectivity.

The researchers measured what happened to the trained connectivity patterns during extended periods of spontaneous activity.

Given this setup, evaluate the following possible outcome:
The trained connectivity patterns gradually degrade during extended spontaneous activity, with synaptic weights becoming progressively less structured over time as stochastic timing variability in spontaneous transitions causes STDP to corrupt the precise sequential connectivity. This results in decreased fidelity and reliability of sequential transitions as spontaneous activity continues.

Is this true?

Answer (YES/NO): NO